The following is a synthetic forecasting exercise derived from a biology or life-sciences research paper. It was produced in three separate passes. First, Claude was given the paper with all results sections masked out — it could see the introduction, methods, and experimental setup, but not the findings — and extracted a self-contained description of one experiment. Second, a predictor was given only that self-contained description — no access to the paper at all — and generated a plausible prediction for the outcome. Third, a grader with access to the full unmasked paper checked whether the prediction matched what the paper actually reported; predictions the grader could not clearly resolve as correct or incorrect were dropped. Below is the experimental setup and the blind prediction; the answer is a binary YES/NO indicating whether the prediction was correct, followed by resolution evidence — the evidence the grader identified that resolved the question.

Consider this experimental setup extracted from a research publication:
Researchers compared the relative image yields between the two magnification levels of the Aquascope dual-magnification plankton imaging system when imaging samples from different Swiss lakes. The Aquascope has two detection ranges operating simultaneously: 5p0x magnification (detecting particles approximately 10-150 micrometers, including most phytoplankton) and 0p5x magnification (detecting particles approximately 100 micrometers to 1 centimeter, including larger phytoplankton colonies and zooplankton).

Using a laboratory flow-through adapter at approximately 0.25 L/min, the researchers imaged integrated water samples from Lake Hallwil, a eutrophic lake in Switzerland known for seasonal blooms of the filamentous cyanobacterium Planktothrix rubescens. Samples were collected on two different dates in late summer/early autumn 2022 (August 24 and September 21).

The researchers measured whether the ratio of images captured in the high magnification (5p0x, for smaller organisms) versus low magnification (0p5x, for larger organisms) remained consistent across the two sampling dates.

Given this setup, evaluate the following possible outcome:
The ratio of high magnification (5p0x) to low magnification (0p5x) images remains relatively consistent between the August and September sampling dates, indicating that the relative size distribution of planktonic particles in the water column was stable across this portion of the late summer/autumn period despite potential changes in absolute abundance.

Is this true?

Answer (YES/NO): NO